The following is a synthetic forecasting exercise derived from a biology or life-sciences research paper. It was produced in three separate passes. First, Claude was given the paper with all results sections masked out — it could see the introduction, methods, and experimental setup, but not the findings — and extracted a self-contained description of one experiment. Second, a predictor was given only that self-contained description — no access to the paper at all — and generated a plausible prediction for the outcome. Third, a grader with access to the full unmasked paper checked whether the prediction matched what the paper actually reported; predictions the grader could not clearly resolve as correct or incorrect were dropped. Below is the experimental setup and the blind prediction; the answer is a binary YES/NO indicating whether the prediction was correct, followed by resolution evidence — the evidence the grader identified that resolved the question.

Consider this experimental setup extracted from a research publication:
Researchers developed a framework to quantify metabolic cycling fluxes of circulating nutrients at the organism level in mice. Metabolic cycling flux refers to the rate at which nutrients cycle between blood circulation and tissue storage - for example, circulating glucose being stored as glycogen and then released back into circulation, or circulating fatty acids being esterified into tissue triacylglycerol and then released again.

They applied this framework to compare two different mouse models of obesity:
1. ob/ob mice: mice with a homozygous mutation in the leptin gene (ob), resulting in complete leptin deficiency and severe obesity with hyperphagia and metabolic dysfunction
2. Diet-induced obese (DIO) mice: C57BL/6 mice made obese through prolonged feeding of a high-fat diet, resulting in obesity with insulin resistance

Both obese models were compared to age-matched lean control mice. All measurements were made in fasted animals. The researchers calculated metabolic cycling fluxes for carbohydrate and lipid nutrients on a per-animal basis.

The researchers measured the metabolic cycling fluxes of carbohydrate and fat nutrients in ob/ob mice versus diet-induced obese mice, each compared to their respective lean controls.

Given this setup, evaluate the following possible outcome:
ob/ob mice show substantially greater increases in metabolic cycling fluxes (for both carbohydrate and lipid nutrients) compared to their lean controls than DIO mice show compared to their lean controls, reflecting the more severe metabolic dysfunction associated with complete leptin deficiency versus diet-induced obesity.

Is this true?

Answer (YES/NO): YES